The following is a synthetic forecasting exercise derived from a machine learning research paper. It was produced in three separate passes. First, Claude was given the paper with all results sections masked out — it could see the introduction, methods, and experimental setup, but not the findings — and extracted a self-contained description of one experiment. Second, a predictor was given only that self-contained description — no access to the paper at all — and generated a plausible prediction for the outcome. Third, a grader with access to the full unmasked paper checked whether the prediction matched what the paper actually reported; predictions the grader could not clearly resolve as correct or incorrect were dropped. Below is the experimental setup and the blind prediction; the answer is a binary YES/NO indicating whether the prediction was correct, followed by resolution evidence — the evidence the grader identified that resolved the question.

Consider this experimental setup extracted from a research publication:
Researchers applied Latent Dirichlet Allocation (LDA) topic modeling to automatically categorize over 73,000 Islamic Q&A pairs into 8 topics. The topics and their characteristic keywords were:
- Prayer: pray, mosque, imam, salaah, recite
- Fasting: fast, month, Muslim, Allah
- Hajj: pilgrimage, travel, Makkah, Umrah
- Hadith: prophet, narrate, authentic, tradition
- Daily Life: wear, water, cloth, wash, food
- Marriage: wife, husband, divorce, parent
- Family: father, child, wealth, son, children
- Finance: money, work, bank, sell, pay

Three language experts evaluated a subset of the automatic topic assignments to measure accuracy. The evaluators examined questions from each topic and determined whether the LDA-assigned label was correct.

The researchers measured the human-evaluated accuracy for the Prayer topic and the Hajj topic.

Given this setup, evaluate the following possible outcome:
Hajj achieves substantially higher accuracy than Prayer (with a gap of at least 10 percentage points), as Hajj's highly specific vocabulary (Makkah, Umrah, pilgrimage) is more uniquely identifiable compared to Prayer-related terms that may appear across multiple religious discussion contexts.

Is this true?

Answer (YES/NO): NO